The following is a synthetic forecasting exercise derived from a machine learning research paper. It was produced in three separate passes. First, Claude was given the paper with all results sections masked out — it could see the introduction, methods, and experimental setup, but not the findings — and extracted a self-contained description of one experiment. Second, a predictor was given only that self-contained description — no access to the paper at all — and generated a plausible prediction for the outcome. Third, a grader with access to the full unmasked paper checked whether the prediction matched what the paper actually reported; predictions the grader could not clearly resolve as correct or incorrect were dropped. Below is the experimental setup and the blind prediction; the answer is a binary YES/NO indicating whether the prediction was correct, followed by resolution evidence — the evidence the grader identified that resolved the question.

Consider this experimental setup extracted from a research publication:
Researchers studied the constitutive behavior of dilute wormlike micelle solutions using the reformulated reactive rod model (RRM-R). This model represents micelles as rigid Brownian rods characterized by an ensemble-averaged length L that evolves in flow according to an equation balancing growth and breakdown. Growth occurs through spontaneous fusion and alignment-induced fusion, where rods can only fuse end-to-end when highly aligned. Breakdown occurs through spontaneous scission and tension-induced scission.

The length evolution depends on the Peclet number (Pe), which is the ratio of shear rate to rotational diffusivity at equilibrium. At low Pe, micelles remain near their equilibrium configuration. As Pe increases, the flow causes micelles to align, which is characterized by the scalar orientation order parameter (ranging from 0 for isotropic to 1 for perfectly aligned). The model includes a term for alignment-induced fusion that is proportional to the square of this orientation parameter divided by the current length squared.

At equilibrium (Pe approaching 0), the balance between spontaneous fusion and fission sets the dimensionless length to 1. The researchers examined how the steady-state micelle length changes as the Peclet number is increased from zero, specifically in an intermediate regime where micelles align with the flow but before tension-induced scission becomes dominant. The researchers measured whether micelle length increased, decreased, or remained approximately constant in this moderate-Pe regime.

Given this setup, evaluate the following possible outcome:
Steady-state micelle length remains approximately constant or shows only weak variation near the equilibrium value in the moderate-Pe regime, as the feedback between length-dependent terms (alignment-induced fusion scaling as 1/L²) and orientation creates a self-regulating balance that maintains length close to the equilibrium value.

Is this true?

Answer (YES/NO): NO